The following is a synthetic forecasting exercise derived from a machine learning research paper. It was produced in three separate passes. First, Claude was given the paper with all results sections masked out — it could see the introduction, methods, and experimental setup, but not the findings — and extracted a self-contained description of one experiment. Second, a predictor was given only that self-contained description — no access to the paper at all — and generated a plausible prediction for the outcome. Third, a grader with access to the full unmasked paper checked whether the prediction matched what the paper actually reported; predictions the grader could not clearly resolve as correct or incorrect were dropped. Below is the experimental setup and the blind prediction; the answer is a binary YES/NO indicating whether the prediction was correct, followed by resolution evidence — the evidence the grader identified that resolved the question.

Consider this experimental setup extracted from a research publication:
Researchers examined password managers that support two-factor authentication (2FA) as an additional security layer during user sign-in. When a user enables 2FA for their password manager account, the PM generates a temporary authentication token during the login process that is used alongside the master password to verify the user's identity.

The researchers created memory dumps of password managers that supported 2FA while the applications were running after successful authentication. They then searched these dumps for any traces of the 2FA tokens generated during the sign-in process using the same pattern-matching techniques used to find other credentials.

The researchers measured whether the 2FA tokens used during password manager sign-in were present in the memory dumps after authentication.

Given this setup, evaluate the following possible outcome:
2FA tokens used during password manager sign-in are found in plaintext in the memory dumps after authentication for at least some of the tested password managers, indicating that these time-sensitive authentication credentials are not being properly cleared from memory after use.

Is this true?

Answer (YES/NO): YES